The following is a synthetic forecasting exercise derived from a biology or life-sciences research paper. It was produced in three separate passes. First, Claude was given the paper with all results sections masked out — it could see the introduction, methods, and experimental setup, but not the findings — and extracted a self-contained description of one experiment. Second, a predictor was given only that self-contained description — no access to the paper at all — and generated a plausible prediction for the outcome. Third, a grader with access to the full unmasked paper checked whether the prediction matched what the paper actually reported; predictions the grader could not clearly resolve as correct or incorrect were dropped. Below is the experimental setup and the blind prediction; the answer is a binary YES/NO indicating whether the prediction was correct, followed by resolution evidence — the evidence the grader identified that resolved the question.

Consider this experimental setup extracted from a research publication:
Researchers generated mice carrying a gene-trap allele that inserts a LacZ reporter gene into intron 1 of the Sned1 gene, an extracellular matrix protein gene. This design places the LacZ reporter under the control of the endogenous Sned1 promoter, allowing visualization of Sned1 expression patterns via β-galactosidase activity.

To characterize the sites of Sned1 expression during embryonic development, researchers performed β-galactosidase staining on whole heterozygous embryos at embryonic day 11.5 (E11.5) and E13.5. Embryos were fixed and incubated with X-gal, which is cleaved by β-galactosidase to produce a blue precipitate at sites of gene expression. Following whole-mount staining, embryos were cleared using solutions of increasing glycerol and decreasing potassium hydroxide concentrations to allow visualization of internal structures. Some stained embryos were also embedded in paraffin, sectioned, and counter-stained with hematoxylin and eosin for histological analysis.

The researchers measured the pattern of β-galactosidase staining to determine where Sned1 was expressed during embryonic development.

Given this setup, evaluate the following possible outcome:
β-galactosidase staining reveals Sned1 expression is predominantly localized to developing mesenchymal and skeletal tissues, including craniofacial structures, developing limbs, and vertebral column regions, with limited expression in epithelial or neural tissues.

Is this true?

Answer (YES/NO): NO